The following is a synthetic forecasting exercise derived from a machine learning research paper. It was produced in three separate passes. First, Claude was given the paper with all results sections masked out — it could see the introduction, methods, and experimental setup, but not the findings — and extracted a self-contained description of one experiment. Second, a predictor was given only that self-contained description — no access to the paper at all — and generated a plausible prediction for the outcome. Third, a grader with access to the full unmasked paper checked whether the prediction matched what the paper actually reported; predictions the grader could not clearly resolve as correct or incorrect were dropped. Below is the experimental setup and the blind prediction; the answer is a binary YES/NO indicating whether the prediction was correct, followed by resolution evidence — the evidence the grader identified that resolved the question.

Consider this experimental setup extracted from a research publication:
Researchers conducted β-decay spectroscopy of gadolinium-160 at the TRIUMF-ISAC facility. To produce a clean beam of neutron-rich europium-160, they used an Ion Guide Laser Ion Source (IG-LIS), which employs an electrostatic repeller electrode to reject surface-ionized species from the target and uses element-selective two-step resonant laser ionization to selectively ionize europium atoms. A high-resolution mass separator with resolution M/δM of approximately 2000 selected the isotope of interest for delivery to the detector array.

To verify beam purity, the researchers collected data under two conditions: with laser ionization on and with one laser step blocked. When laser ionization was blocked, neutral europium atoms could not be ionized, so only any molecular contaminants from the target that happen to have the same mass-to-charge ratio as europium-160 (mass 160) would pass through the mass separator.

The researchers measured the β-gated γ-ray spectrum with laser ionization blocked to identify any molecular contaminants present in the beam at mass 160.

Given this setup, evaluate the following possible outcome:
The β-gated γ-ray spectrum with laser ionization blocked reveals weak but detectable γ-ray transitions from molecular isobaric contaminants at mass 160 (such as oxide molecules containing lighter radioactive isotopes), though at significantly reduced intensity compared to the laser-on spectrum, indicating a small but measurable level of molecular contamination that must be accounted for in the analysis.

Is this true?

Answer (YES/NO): NO